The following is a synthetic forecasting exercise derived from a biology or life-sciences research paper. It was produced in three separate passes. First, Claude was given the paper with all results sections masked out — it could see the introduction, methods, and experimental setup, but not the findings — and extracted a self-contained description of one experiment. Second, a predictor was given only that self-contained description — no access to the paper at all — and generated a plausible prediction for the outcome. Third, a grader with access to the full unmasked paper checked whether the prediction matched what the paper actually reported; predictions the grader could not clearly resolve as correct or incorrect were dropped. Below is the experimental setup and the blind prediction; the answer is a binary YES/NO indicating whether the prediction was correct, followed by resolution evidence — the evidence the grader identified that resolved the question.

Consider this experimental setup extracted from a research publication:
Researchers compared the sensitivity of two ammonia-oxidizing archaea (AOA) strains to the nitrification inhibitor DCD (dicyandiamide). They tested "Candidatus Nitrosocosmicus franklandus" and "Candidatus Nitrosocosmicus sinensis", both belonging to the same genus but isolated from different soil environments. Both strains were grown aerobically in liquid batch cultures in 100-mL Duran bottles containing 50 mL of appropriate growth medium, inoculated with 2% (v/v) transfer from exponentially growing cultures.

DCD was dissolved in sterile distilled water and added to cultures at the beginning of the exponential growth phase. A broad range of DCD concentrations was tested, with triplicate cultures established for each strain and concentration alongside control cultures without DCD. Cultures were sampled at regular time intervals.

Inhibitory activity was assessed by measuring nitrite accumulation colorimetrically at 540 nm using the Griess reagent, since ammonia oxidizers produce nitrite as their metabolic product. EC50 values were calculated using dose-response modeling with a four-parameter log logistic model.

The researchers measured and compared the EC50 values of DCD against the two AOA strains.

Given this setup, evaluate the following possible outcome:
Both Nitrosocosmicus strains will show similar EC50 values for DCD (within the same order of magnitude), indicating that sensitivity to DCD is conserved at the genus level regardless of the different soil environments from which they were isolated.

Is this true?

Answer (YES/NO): NO